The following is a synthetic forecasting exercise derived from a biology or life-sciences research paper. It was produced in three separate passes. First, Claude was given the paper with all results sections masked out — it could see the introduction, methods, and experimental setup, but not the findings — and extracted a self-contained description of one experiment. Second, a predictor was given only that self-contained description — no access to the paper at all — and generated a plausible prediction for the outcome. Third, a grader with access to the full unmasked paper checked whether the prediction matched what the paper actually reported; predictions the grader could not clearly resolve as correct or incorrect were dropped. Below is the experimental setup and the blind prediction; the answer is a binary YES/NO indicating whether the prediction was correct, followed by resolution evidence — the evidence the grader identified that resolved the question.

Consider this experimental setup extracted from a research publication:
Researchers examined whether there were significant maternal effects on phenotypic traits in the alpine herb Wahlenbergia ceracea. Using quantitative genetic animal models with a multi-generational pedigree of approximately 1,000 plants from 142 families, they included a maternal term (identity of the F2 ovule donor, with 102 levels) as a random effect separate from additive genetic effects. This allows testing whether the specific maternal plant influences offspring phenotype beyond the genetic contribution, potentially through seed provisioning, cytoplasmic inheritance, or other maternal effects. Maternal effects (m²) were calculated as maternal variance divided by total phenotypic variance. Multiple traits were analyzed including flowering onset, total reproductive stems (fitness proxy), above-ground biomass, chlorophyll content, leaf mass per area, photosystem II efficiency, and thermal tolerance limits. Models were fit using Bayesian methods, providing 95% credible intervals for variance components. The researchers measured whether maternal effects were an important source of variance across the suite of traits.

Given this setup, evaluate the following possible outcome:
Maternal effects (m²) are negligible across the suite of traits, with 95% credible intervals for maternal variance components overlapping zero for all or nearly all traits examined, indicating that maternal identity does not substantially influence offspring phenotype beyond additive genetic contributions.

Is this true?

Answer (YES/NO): YES